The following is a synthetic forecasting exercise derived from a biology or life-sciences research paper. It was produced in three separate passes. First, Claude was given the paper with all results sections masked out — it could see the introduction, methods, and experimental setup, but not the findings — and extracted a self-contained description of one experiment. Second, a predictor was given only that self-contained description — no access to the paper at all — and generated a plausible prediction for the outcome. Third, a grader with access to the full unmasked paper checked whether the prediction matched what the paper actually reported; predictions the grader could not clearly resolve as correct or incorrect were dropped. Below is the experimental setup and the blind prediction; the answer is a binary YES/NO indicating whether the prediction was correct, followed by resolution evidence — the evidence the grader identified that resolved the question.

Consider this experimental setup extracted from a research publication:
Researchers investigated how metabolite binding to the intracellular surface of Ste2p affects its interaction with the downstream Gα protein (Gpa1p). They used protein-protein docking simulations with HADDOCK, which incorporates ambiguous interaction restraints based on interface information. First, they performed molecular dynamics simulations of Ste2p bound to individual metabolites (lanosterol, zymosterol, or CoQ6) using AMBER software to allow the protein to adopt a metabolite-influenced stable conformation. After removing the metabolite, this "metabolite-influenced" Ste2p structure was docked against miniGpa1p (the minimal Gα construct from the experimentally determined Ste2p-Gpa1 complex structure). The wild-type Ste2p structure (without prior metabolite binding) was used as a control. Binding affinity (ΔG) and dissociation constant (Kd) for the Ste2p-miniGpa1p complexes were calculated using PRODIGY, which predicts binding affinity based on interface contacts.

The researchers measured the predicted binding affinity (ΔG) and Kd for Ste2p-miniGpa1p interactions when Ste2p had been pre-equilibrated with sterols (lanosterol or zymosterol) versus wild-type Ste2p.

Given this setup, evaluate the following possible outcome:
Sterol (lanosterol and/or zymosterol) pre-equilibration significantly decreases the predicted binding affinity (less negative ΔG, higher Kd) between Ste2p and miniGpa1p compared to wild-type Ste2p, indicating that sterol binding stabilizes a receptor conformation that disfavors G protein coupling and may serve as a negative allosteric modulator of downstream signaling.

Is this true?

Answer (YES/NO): NO